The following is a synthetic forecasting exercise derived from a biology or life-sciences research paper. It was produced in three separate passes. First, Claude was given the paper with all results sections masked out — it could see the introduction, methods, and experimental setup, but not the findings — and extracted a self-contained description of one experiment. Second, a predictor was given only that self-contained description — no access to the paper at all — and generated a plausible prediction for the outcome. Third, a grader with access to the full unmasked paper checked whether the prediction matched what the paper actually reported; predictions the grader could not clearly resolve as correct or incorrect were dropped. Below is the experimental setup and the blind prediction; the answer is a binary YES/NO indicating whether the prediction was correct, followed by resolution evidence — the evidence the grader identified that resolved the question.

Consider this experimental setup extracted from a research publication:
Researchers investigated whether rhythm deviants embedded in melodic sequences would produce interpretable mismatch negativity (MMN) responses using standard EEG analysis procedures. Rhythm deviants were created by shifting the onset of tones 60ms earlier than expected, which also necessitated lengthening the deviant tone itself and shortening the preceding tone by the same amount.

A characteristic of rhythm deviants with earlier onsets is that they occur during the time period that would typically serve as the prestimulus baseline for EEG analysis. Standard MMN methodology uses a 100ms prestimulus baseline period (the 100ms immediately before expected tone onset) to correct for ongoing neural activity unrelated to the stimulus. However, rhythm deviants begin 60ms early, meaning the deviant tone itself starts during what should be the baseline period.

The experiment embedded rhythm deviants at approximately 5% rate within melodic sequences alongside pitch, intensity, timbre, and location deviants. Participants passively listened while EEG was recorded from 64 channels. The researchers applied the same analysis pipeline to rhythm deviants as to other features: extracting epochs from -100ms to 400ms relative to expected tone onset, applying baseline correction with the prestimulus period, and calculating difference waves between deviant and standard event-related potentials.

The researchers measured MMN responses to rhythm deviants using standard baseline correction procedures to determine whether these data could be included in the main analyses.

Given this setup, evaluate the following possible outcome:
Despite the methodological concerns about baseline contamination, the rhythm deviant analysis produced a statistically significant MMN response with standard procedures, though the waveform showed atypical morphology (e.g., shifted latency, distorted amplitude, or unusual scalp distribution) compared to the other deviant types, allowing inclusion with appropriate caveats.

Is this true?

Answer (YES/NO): NO